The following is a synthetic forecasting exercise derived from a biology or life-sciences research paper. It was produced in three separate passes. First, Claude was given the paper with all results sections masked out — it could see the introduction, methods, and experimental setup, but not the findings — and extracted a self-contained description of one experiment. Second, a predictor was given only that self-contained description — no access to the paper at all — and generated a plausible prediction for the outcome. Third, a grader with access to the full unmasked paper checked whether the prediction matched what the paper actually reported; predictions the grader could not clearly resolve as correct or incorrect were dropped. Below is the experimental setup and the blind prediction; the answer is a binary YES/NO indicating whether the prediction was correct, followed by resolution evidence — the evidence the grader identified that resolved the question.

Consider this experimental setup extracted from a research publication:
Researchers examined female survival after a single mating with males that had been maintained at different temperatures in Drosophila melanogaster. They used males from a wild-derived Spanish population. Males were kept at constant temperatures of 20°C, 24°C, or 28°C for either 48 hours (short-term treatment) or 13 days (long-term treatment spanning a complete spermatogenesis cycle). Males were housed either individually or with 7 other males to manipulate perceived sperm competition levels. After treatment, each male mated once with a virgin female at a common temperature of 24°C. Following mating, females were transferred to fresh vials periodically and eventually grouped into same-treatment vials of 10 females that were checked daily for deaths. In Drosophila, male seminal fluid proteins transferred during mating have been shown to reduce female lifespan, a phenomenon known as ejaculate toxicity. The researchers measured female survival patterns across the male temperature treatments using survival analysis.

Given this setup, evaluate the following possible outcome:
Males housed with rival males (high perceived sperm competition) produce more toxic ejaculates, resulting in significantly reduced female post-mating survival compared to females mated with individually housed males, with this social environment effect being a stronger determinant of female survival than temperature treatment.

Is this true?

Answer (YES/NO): NO